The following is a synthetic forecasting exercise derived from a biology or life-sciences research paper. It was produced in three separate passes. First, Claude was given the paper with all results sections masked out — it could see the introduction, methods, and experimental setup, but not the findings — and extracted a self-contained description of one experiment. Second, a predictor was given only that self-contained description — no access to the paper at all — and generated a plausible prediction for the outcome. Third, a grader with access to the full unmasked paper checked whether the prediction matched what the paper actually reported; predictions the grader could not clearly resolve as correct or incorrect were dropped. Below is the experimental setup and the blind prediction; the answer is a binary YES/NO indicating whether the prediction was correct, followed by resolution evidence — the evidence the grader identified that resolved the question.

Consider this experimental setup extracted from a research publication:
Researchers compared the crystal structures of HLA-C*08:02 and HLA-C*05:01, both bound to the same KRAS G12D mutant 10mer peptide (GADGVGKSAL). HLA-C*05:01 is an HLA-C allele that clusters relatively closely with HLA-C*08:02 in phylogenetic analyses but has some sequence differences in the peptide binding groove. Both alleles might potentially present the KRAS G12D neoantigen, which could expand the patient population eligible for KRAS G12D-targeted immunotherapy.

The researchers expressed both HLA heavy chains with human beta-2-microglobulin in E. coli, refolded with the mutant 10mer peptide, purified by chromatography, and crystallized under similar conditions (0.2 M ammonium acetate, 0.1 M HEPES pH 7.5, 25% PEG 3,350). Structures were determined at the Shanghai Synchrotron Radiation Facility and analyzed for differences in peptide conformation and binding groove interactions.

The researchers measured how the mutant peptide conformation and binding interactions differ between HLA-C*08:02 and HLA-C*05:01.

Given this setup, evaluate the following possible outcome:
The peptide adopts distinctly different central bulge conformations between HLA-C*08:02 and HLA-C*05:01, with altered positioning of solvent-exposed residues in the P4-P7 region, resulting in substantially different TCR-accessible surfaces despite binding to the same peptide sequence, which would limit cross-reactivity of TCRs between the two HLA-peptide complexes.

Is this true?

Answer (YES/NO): NO